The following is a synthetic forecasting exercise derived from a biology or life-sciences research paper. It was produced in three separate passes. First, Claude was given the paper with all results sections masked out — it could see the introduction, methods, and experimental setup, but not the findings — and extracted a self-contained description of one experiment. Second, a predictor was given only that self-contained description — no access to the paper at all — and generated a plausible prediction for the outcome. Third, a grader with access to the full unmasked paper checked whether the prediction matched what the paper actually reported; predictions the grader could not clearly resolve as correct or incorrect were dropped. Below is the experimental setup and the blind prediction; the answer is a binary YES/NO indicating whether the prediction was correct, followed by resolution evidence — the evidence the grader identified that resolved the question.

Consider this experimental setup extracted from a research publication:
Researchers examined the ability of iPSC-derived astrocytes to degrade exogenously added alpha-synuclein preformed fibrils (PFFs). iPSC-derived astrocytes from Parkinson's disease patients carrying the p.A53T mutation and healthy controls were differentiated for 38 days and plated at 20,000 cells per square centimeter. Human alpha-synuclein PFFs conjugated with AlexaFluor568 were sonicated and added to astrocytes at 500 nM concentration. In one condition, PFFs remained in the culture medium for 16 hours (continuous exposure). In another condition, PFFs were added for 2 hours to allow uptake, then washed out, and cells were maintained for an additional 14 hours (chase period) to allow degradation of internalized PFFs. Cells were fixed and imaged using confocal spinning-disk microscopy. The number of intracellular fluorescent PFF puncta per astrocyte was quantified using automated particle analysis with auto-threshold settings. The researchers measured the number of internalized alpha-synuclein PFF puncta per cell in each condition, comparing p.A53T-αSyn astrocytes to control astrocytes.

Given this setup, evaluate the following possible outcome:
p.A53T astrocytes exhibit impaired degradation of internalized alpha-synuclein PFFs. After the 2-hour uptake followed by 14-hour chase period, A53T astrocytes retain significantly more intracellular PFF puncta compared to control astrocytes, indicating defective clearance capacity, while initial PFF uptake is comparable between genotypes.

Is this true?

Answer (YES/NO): YES